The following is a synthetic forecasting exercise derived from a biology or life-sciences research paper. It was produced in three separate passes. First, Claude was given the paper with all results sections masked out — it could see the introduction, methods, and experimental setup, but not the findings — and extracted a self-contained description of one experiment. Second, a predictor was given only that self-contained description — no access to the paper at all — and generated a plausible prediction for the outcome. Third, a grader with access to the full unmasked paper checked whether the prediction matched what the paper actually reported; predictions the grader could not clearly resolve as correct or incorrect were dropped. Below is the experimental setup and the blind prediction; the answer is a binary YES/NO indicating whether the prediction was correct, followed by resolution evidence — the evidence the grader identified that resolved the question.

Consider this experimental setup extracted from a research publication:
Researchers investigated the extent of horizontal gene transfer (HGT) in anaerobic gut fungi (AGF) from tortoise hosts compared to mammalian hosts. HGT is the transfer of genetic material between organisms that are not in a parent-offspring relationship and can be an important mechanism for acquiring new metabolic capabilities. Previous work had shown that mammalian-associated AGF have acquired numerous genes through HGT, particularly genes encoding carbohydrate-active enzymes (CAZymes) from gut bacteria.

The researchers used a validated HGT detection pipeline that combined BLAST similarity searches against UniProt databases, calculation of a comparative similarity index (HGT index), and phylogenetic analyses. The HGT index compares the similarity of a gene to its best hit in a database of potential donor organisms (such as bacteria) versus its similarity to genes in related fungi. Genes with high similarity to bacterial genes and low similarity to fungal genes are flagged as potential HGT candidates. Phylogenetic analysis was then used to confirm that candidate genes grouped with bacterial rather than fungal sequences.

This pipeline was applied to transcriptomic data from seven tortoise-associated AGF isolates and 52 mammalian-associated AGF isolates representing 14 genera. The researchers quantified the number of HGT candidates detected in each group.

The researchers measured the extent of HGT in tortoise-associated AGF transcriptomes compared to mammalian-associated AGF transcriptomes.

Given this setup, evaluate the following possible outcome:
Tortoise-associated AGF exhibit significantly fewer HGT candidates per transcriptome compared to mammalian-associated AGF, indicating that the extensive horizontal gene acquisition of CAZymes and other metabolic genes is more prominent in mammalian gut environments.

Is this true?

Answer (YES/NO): YES